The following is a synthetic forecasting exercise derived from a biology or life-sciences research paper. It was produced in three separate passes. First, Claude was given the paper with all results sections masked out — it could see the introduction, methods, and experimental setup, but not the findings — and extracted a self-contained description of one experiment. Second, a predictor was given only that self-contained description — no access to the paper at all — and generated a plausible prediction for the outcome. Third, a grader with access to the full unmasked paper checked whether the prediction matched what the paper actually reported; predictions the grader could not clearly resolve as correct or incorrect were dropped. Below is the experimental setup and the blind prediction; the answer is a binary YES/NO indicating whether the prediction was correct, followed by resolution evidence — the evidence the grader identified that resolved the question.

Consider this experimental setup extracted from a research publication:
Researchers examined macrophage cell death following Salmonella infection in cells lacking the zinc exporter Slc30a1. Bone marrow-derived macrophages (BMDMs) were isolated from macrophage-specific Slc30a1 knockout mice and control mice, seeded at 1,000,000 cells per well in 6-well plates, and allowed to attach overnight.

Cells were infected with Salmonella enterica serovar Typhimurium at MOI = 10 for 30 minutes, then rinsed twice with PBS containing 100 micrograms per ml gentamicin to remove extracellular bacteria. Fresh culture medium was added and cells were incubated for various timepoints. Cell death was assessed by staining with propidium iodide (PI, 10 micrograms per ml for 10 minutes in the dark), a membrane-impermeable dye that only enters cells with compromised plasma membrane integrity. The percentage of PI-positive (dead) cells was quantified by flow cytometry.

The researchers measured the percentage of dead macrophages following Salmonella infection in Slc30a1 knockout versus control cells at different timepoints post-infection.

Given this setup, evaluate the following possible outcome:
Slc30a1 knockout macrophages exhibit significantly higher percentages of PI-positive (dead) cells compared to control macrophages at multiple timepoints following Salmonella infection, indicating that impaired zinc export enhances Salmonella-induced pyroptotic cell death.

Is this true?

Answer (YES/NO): NO